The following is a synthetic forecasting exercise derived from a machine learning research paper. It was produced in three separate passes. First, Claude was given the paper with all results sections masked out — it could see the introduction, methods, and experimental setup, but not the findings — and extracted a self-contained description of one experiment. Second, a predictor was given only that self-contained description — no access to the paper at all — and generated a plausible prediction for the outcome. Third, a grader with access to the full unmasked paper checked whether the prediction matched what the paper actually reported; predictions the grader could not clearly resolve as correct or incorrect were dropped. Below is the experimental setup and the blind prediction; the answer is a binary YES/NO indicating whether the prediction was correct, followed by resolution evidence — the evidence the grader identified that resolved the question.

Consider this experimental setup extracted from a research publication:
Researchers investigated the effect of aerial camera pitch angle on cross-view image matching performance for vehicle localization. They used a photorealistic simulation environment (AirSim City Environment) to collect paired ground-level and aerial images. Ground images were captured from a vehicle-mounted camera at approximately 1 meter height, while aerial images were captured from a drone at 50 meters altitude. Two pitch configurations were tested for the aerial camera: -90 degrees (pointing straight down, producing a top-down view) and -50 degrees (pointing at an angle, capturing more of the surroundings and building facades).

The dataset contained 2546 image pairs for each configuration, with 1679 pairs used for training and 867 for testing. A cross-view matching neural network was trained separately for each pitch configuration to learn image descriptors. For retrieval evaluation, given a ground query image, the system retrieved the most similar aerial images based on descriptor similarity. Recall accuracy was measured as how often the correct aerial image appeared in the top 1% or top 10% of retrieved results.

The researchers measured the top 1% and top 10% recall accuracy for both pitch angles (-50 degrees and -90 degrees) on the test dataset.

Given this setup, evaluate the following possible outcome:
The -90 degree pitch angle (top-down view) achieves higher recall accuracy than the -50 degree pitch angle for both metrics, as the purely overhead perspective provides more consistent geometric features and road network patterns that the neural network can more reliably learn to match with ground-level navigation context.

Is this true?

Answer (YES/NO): NO